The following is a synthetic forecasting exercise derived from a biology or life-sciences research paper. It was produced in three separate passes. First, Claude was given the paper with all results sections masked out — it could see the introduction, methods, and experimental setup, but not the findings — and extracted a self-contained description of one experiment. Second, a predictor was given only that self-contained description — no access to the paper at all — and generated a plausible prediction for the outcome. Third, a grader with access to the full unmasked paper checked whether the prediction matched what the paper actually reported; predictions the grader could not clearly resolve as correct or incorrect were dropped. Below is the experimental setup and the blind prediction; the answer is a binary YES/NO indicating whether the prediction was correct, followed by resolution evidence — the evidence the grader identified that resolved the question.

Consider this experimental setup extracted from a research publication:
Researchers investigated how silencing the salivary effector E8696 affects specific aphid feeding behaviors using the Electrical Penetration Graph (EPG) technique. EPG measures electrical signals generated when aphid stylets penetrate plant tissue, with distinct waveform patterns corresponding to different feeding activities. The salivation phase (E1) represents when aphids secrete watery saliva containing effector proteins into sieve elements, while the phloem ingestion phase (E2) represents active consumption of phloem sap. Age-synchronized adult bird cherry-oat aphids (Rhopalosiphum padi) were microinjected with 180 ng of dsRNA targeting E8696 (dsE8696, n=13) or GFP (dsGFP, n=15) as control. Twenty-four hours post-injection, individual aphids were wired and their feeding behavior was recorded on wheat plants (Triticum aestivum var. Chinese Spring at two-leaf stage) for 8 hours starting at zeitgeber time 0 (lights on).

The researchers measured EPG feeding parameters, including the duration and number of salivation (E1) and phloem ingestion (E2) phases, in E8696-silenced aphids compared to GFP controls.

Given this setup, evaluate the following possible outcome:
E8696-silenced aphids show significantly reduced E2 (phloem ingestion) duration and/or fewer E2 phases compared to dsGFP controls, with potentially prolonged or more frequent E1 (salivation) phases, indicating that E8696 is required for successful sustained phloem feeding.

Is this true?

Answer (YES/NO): YES